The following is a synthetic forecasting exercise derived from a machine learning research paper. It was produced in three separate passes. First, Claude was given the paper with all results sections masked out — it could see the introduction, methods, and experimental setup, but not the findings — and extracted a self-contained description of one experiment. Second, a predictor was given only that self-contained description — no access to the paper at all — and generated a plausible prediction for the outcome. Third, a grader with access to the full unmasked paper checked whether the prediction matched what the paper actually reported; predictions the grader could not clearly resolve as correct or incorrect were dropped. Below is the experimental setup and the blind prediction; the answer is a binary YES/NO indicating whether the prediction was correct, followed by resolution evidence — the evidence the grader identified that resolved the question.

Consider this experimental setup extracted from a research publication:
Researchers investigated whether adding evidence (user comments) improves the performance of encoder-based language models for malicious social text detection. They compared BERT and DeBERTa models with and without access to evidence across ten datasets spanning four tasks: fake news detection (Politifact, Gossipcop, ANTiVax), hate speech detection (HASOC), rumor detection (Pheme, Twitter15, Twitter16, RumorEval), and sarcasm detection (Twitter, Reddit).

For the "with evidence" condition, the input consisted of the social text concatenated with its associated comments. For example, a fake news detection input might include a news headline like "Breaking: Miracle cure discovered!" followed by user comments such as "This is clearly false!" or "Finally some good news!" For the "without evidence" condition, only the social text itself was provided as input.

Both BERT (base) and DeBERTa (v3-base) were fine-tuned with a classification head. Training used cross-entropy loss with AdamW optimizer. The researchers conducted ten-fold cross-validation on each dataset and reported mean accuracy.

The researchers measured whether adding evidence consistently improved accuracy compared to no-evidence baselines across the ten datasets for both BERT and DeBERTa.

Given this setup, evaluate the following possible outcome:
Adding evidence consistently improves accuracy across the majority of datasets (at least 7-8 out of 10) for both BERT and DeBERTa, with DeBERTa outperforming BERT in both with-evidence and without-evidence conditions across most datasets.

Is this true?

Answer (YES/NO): NO